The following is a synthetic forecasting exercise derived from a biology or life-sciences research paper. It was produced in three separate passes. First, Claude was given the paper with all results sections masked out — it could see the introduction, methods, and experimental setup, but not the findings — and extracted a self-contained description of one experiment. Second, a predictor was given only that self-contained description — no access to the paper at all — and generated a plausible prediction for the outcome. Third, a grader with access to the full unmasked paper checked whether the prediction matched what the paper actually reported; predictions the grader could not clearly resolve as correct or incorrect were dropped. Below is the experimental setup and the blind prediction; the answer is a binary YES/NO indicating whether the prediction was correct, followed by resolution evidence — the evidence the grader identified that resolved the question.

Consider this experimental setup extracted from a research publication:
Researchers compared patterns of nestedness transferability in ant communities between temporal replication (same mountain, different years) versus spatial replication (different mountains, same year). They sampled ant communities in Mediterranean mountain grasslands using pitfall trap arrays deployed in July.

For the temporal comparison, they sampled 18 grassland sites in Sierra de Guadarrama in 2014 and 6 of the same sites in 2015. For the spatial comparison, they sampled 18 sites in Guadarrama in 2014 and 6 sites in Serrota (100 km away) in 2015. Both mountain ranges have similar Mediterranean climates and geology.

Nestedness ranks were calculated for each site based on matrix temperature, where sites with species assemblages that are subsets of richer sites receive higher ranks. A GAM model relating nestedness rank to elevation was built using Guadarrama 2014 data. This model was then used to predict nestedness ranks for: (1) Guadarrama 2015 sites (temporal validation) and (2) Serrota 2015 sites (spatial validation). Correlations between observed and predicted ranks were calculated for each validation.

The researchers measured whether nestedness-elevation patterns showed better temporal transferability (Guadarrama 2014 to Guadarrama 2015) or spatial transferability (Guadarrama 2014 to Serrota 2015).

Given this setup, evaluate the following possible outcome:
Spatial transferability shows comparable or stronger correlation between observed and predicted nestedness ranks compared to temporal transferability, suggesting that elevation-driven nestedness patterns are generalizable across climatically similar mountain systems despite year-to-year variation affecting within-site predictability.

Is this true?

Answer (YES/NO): NO